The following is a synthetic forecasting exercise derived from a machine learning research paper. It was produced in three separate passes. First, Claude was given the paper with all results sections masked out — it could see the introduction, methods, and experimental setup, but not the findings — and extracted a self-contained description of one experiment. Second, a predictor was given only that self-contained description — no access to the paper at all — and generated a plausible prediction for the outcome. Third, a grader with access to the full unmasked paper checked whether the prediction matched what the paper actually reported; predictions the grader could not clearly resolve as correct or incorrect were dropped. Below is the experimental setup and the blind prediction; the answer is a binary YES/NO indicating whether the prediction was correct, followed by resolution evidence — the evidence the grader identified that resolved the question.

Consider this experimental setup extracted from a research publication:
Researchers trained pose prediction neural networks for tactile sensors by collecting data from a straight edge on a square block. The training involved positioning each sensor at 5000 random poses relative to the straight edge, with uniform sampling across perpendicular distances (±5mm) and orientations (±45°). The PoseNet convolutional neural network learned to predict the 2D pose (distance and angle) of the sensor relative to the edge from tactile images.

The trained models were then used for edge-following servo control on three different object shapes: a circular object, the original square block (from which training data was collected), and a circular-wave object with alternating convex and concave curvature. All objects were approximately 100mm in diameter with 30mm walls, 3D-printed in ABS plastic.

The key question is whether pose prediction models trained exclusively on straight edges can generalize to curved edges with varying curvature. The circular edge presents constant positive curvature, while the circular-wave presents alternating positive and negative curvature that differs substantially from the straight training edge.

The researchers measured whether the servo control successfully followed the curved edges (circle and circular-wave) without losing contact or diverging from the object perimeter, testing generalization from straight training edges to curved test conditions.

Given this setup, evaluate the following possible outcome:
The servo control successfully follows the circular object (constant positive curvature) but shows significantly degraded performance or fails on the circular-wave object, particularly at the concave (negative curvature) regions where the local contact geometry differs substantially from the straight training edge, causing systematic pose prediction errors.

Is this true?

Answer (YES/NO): NO